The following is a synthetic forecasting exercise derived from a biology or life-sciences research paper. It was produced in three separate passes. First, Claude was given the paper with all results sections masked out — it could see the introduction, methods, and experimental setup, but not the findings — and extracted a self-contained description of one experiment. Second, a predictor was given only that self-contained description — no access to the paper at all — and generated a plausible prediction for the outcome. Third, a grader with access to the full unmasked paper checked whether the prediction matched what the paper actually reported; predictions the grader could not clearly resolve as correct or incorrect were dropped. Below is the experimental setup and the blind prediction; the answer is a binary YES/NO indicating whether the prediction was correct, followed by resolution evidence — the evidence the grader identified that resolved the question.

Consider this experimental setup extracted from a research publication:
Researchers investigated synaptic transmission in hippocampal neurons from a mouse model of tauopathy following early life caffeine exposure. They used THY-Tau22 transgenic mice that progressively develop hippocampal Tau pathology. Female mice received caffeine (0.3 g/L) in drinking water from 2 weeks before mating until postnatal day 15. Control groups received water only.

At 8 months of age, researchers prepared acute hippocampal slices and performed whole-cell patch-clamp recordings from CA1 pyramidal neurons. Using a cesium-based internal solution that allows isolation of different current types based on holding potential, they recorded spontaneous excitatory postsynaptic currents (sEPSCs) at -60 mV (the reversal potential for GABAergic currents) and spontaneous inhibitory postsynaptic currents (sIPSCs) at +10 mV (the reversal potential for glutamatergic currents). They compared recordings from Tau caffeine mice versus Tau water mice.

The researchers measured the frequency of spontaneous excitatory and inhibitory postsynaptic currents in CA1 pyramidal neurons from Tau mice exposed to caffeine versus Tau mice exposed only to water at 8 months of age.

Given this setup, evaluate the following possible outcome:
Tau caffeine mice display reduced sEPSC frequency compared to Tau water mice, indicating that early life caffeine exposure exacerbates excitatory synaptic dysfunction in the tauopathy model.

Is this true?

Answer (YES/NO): NO